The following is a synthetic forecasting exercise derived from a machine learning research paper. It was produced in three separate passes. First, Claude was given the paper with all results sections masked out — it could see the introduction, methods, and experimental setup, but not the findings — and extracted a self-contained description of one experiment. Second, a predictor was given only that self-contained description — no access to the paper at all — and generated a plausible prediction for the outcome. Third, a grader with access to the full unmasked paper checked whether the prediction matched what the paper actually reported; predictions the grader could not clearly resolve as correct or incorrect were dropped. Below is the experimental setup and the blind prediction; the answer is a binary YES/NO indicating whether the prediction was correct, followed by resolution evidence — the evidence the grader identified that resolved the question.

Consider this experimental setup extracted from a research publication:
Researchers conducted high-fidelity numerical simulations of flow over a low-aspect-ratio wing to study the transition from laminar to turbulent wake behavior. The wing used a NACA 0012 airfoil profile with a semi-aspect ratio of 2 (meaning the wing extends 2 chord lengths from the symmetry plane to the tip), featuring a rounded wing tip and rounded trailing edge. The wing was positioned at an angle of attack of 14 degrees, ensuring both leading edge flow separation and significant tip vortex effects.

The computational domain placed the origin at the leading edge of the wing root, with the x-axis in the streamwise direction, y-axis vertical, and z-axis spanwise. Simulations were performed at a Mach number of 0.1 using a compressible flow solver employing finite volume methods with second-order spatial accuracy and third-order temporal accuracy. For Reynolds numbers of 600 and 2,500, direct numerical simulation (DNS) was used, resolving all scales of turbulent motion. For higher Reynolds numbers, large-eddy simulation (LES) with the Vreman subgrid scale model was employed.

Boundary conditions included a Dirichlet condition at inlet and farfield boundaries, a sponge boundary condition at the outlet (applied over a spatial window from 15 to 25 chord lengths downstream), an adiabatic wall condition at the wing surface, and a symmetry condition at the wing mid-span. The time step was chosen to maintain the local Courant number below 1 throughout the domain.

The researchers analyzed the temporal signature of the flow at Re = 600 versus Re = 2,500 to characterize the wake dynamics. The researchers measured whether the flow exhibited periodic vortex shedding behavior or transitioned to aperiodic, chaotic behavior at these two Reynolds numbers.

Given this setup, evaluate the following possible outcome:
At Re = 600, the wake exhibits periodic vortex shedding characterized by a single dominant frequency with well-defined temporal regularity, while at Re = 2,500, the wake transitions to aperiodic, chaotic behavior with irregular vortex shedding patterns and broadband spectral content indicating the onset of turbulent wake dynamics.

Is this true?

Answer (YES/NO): YES